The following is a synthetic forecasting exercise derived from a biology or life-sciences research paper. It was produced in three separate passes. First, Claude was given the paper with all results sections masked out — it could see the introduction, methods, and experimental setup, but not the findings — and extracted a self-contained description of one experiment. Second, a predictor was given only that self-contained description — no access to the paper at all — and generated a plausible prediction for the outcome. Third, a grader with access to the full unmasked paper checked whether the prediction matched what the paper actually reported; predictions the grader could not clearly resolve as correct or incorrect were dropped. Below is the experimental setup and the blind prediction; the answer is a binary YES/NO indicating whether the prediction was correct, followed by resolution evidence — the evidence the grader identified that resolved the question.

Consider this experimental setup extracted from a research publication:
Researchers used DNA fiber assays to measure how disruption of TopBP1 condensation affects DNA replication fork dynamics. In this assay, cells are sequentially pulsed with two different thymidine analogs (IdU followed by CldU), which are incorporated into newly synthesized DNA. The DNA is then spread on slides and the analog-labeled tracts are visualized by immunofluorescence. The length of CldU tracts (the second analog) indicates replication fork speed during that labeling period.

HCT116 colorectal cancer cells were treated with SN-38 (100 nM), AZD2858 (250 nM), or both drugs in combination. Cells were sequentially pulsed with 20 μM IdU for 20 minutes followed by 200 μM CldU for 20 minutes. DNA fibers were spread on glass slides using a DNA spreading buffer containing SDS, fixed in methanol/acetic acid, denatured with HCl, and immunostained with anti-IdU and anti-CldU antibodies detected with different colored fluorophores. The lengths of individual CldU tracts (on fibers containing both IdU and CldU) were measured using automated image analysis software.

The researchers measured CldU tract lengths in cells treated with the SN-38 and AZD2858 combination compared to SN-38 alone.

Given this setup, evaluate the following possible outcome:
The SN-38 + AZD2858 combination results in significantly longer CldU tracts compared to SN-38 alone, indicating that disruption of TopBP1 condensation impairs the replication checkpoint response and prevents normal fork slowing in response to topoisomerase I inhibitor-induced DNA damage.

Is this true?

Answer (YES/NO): YES